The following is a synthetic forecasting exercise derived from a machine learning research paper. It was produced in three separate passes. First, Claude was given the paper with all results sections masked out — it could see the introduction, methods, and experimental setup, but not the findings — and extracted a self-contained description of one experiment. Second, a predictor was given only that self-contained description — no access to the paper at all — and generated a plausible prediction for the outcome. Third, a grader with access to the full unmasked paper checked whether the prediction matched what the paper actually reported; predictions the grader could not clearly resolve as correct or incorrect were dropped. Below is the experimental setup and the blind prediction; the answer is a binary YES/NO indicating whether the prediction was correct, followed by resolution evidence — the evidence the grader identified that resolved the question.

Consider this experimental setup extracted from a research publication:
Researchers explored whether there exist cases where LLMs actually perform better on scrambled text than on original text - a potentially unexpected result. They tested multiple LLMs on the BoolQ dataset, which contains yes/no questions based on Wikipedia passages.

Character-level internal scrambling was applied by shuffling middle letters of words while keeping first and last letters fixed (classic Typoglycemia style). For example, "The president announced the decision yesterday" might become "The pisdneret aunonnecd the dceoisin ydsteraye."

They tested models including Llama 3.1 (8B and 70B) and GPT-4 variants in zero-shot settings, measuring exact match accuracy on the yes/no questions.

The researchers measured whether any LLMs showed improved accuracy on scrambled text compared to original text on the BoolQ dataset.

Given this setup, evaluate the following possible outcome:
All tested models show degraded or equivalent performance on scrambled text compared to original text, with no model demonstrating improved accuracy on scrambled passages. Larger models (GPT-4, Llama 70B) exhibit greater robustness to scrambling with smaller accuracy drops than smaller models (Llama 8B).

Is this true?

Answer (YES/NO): NO